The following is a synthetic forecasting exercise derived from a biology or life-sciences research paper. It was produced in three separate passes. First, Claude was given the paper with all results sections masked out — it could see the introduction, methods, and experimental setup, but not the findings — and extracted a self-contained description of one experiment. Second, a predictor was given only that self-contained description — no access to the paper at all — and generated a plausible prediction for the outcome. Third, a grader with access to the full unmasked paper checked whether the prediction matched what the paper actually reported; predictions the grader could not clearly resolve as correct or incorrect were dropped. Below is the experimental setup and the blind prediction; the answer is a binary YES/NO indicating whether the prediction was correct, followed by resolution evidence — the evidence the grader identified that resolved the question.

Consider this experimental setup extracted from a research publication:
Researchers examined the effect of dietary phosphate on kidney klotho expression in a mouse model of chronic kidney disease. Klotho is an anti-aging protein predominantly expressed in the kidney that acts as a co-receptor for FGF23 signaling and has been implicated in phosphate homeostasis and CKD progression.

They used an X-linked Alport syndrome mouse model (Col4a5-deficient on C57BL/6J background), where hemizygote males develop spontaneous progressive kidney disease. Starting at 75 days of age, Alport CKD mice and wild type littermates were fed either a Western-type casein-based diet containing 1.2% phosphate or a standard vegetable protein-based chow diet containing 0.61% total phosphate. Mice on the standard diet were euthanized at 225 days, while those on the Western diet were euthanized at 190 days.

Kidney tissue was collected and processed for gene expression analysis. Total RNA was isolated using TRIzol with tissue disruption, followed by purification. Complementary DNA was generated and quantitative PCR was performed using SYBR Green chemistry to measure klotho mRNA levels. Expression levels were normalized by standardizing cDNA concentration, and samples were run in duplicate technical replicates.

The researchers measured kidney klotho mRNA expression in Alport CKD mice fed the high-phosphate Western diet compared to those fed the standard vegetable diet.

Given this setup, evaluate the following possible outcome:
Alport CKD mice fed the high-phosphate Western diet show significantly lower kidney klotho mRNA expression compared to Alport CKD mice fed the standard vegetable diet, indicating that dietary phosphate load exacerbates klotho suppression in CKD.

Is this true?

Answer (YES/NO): NO